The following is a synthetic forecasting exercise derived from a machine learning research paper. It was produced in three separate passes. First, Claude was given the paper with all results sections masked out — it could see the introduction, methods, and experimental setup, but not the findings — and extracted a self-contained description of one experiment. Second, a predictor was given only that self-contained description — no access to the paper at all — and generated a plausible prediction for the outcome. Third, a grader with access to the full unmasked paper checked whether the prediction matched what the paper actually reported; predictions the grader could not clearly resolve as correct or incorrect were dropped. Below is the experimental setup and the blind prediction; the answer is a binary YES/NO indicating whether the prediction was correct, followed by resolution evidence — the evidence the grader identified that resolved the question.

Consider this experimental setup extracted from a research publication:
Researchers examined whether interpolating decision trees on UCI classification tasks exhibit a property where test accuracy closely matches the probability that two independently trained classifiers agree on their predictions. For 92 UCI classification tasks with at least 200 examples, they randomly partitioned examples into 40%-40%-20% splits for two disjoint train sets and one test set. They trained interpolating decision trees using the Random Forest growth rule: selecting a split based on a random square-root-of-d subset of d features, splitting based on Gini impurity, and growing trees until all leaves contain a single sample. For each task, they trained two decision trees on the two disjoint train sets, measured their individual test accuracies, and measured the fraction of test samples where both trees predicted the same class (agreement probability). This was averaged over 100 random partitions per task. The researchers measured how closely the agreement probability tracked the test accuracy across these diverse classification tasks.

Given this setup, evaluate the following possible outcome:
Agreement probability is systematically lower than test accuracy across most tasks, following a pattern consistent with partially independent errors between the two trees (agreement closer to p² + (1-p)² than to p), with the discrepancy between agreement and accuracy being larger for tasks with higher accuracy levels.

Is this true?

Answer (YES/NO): NO